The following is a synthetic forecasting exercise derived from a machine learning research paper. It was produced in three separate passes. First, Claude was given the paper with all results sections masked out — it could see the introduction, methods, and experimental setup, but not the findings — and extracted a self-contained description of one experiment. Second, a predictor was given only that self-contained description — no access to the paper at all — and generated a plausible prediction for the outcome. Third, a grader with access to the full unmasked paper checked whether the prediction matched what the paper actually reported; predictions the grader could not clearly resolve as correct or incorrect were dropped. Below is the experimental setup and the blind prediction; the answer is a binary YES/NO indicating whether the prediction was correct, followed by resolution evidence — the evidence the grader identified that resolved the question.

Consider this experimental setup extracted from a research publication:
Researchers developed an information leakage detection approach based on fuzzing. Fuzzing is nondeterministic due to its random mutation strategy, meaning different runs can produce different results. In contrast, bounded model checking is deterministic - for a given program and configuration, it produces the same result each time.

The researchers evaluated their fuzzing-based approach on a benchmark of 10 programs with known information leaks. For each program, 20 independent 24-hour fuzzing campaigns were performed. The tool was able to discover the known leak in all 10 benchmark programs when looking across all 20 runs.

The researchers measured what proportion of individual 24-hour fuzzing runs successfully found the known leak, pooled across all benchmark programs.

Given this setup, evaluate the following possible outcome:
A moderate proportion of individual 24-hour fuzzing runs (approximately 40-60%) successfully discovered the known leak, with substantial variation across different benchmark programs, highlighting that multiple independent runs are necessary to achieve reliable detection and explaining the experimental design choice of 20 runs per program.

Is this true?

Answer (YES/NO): NO